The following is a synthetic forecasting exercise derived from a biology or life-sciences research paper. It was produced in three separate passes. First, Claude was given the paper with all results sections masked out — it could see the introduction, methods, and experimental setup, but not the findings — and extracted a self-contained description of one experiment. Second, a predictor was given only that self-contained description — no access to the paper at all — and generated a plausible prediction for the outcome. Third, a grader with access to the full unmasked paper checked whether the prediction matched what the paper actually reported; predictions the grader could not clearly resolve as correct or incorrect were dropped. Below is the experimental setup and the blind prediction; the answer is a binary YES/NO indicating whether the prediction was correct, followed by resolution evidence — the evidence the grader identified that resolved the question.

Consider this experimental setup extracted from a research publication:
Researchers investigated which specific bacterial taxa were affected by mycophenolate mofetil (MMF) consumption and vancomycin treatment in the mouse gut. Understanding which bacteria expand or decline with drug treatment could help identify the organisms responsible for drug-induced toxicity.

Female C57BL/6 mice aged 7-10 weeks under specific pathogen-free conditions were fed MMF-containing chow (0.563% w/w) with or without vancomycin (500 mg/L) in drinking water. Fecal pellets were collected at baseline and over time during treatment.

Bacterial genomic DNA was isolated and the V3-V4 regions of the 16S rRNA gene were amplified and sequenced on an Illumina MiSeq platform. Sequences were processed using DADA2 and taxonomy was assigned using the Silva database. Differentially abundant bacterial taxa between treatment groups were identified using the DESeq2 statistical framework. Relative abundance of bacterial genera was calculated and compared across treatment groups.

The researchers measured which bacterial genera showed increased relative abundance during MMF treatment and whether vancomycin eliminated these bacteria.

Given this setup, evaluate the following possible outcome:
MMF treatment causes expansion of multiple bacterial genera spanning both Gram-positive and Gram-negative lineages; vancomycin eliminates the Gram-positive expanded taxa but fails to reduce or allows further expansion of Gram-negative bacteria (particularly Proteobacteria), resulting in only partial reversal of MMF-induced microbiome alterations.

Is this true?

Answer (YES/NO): NO